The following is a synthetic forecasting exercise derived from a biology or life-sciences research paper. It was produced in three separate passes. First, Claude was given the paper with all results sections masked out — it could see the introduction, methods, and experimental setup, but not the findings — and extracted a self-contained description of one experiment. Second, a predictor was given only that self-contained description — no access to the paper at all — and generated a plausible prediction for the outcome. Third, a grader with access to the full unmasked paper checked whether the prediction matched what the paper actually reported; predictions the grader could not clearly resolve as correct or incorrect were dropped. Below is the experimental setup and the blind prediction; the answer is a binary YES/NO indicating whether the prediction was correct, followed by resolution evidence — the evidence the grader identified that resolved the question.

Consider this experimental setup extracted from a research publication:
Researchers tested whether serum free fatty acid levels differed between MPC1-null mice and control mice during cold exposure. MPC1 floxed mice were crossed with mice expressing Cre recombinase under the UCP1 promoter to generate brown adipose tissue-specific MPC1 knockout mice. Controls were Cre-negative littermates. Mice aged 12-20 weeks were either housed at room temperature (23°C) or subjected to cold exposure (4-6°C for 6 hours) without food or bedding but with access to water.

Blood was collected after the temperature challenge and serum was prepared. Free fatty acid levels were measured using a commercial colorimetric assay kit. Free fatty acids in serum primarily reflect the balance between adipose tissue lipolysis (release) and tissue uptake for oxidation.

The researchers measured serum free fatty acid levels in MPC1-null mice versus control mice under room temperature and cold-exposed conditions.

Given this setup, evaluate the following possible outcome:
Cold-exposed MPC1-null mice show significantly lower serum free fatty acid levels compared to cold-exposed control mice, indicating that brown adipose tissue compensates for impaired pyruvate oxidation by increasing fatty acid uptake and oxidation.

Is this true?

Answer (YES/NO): NO